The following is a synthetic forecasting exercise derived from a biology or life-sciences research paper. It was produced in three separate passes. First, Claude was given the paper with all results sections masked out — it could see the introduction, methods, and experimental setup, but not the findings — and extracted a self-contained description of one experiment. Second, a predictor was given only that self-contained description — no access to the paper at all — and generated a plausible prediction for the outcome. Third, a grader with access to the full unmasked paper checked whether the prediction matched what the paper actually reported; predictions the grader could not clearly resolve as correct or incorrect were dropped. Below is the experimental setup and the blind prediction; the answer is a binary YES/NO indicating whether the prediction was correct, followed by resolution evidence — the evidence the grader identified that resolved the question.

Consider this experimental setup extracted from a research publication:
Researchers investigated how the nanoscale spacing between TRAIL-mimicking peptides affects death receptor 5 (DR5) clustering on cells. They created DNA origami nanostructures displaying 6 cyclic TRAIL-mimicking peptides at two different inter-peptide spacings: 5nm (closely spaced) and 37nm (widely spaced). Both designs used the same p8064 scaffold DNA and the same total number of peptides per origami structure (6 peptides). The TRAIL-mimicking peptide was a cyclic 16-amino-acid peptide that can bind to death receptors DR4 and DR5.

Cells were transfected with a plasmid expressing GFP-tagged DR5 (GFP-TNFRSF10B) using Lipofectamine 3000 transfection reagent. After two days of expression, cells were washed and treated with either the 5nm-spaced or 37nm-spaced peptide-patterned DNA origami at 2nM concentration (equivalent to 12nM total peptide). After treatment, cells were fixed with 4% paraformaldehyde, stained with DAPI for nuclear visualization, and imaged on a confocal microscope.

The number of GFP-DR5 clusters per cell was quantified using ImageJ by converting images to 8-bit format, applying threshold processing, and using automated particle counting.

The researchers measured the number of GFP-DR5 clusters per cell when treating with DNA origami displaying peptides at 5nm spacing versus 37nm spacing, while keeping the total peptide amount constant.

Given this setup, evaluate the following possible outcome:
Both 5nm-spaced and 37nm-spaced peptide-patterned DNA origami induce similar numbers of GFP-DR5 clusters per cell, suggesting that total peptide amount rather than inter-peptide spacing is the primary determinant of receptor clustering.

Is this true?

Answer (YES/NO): NO